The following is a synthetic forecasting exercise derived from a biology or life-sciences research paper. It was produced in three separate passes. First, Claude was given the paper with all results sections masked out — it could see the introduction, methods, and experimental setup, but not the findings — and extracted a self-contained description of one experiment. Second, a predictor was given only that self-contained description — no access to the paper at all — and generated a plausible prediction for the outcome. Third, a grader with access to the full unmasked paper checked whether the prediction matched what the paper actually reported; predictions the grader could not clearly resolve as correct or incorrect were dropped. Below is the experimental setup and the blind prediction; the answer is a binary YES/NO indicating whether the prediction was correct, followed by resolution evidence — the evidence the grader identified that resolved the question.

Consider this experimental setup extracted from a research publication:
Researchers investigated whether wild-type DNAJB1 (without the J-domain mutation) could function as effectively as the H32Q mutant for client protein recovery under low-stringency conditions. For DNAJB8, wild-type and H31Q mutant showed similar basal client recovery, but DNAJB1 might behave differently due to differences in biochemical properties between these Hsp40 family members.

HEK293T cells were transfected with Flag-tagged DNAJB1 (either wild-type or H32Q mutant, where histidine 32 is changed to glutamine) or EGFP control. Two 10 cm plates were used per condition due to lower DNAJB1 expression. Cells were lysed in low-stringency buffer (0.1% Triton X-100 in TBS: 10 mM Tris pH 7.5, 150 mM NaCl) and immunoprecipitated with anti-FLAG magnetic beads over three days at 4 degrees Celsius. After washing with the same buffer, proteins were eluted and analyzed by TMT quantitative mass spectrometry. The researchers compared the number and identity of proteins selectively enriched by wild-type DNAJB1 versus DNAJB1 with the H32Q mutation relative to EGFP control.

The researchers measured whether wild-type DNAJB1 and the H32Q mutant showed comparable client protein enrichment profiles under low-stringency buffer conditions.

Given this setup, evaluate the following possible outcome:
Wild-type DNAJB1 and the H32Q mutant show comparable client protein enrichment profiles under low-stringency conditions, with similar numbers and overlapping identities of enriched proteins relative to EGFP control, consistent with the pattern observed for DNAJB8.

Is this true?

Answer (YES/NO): NO